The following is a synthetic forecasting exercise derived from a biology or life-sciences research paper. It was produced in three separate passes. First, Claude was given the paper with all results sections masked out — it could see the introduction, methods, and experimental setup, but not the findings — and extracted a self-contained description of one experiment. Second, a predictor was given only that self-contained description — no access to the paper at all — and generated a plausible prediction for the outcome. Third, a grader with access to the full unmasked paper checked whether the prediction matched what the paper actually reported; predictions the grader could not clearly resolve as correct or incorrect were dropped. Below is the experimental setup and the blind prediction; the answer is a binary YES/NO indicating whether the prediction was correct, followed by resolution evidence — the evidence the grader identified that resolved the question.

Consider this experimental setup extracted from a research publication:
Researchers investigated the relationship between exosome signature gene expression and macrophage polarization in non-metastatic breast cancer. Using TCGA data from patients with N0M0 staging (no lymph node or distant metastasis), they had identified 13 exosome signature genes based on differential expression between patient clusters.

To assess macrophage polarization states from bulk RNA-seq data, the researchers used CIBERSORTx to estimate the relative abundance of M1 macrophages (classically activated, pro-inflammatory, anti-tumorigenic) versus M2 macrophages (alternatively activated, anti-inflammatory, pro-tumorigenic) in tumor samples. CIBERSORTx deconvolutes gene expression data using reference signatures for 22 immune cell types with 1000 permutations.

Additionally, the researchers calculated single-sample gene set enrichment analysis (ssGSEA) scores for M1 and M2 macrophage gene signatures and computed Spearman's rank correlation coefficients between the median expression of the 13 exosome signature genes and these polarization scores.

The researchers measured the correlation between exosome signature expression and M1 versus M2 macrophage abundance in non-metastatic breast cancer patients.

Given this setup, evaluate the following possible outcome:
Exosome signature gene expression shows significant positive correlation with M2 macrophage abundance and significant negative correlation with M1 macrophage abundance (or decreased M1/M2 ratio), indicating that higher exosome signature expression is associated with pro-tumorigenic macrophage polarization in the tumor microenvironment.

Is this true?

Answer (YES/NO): NO